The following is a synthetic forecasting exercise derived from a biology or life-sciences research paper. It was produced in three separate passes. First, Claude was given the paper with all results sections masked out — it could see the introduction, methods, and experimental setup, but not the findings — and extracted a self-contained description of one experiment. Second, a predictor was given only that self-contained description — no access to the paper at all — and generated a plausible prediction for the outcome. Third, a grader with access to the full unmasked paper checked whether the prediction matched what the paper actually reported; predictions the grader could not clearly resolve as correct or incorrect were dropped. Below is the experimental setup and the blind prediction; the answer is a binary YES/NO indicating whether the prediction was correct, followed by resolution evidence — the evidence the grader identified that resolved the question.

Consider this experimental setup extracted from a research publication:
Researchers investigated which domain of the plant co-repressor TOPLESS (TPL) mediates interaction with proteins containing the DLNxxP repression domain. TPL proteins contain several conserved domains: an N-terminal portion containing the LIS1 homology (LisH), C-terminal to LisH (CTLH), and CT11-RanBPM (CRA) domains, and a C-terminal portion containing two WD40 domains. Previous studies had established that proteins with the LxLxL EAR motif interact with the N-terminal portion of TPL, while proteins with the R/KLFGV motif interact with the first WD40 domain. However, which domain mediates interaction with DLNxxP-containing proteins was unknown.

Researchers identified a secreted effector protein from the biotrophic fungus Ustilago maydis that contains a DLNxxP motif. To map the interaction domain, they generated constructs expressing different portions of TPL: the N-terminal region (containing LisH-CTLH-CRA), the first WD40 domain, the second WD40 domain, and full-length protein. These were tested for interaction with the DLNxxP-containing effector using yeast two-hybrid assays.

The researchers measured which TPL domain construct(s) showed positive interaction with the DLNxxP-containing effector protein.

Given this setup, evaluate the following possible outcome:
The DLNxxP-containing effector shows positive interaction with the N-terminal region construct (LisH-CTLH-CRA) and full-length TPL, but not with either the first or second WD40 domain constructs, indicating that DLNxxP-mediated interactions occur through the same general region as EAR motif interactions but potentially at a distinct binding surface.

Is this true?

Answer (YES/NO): NO